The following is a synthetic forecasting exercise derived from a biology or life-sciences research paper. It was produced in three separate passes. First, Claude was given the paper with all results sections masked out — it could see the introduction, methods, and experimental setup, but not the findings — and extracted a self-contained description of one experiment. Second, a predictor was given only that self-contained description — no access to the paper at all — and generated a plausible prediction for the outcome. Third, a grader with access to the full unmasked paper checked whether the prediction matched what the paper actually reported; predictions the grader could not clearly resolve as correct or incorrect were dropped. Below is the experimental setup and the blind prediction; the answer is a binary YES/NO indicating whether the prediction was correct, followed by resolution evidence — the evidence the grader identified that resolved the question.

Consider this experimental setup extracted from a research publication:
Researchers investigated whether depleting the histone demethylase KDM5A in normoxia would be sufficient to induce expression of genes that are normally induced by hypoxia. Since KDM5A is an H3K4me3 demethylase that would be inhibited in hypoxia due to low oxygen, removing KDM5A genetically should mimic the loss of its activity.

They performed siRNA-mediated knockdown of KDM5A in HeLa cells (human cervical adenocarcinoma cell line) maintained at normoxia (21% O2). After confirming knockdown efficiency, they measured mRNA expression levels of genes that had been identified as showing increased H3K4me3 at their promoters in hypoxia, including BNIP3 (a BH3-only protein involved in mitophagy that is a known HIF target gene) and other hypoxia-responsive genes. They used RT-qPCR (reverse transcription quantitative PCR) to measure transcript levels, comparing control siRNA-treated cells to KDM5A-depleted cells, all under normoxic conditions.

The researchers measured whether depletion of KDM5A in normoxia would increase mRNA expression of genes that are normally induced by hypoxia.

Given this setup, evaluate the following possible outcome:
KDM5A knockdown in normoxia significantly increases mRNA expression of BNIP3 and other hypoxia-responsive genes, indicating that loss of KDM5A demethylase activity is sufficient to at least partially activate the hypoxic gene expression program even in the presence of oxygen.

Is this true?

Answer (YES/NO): YES